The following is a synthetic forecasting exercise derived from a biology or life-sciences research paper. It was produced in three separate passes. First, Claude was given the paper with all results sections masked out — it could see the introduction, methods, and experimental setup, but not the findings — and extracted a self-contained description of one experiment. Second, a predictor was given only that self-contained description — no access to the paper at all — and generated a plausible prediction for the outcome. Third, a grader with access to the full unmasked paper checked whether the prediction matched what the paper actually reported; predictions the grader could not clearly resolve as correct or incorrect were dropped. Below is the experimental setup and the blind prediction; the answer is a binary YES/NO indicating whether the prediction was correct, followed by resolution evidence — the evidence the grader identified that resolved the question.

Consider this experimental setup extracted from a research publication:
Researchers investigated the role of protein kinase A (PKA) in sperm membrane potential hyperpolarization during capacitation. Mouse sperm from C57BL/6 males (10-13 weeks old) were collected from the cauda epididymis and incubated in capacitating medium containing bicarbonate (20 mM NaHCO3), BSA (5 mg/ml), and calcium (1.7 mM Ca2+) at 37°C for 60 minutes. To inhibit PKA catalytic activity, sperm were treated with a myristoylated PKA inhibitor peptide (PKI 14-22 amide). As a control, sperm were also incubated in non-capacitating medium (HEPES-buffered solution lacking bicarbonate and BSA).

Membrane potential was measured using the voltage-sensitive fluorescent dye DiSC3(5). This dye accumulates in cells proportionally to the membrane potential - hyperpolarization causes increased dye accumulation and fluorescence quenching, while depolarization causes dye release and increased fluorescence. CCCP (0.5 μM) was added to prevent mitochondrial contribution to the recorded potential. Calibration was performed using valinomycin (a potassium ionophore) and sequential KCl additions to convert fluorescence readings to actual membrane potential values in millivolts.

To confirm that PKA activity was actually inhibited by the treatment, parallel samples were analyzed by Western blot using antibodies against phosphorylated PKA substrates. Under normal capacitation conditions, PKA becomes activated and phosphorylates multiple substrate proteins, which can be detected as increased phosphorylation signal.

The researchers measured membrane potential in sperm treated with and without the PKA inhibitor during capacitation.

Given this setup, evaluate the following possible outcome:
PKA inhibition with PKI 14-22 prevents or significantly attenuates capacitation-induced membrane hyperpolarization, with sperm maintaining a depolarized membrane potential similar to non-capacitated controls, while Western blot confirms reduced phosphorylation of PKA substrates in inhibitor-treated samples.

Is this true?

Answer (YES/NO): NO